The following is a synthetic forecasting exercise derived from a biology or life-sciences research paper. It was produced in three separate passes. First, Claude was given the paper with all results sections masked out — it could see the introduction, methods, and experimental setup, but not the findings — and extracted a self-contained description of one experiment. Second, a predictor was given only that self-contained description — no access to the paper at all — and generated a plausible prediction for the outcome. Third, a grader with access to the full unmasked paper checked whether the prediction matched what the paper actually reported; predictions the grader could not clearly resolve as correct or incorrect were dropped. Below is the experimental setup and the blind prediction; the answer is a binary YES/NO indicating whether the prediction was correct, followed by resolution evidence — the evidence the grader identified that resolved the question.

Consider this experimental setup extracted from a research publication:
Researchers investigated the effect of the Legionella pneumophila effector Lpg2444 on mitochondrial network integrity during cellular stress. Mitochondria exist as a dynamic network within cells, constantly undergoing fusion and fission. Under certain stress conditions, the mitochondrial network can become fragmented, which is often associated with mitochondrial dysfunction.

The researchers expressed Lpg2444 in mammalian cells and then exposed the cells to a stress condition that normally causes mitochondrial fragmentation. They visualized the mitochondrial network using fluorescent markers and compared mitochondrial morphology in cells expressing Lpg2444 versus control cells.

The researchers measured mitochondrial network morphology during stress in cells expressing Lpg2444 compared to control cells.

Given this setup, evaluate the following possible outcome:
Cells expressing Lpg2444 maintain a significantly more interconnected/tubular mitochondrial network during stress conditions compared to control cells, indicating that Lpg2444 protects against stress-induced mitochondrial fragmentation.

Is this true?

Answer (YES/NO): YES